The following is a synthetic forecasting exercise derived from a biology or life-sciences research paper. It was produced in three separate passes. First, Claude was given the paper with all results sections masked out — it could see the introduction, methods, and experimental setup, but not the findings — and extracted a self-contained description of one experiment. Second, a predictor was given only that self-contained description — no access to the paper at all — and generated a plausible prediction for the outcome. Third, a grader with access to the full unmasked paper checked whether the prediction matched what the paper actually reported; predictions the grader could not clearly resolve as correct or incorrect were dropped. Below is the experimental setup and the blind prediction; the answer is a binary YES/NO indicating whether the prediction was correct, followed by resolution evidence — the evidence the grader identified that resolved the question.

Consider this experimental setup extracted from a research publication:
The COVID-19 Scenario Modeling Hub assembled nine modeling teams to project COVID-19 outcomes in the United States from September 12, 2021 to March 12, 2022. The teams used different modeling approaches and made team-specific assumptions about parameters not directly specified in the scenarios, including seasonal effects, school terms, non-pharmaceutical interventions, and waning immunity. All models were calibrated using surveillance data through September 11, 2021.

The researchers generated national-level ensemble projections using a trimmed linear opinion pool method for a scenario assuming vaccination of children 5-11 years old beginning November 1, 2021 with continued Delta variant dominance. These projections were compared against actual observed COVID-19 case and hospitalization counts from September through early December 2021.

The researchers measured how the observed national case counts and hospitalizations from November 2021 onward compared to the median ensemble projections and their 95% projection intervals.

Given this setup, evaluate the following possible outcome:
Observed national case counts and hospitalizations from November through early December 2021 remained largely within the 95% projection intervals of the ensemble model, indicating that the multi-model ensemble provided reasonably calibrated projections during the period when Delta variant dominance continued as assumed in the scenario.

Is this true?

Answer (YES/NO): YES